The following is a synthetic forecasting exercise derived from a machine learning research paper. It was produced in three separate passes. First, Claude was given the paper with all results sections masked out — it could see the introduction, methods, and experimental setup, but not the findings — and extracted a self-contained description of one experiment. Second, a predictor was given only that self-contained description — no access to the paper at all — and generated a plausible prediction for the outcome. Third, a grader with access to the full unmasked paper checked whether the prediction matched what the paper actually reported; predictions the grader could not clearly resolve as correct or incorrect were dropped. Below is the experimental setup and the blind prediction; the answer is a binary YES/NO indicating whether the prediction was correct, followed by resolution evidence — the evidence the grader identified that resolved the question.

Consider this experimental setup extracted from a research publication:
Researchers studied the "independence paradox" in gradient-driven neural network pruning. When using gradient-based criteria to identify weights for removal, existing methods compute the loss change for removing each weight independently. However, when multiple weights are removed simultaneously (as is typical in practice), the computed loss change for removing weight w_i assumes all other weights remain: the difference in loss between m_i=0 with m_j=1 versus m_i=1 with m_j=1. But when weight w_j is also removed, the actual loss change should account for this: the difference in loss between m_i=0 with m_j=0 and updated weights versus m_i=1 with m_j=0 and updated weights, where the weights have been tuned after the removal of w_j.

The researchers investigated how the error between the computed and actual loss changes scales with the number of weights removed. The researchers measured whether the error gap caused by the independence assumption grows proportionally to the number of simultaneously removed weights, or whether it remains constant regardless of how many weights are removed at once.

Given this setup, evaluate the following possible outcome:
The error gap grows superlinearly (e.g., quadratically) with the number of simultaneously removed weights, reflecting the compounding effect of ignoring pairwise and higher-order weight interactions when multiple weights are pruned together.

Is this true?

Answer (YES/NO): NO